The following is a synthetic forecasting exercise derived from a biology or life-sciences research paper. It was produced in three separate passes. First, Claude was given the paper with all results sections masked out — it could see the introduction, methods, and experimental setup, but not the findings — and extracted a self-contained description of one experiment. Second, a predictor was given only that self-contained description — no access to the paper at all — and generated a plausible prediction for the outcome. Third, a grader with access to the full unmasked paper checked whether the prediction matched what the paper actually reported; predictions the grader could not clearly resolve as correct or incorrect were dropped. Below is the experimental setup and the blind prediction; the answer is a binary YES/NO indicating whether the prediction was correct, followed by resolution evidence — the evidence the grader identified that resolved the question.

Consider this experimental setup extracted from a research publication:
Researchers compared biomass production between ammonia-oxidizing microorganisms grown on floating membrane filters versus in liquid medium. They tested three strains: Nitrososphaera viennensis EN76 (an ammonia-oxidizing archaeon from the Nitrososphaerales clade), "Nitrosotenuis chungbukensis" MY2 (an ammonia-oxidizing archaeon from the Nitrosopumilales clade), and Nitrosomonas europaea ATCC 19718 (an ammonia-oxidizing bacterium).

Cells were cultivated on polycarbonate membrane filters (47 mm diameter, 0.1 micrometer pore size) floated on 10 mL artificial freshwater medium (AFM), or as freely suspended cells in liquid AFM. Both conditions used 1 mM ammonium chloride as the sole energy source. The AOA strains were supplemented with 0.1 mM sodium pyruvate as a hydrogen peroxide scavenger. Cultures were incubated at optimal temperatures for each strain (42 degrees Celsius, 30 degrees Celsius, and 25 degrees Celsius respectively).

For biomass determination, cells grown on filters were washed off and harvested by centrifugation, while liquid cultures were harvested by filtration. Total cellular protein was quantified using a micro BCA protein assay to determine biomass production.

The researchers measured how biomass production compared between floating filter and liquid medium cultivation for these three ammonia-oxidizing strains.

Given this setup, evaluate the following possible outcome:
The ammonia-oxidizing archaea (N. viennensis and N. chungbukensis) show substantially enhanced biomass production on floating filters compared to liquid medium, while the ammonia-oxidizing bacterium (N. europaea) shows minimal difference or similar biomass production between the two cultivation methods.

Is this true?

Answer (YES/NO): NO